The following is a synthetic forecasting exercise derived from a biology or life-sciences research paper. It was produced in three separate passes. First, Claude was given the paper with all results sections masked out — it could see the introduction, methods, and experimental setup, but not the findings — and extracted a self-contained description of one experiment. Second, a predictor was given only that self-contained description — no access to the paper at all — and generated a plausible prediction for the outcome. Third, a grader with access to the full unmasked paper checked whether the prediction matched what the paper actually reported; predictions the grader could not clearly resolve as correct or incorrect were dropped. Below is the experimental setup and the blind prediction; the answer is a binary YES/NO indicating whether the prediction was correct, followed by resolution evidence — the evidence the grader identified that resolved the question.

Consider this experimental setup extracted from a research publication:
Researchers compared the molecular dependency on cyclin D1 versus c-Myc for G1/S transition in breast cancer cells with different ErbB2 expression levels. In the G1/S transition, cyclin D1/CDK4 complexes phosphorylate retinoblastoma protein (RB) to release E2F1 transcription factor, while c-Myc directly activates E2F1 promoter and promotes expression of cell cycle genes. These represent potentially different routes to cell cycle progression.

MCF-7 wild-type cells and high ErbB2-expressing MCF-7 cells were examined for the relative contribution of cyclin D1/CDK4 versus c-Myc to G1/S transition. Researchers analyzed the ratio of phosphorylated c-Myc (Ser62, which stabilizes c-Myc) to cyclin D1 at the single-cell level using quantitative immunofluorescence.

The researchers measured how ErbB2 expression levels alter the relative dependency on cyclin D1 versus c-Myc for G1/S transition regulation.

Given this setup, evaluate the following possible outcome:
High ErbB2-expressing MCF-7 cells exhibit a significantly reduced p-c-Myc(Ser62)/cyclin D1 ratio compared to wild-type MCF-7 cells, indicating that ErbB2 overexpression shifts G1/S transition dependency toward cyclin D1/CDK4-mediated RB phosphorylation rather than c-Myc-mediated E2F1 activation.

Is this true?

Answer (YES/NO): NO